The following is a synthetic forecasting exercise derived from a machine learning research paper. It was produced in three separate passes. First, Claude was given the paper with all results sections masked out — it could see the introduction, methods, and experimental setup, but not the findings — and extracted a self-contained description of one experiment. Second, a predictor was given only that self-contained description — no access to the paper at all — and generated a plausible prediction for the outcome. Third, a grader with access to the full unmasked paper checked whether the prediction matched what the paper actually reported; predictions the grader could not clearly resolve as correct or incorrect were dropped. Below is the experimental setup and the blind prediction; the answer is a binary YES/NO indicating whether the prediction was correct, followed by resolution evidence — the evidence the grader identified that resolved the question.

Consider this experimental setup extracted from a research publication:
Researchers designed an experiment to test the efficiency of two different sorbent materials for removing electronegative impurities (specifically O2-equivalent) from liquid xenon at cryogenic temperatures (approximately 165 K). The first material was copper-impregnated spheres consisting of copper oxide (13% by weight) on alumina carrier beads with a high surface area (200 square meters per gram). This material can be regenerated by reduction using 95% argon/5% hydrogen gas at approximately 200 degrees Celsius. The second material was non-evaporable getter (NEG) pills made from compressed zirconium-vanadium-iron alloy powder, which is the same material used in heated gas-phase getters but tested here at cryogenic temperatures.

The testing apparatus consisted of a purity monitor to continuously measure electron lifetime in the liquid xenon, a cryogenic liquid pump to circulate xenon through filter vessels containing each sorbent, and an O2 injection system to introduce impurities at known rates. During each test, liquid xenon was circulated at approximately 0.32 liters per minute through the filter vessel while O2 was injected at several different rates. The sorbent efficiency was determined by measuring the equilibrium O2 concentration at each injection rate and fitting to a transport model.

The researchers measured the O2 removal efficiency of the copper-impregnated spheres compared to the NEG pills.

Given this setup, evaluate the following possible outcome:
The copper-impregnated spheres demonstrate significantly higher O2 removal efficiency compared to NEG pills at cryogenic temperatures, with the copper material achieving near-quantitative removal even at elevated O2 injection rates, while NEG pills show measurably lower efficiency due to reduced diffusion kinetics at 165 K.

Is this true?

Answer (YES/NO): NO